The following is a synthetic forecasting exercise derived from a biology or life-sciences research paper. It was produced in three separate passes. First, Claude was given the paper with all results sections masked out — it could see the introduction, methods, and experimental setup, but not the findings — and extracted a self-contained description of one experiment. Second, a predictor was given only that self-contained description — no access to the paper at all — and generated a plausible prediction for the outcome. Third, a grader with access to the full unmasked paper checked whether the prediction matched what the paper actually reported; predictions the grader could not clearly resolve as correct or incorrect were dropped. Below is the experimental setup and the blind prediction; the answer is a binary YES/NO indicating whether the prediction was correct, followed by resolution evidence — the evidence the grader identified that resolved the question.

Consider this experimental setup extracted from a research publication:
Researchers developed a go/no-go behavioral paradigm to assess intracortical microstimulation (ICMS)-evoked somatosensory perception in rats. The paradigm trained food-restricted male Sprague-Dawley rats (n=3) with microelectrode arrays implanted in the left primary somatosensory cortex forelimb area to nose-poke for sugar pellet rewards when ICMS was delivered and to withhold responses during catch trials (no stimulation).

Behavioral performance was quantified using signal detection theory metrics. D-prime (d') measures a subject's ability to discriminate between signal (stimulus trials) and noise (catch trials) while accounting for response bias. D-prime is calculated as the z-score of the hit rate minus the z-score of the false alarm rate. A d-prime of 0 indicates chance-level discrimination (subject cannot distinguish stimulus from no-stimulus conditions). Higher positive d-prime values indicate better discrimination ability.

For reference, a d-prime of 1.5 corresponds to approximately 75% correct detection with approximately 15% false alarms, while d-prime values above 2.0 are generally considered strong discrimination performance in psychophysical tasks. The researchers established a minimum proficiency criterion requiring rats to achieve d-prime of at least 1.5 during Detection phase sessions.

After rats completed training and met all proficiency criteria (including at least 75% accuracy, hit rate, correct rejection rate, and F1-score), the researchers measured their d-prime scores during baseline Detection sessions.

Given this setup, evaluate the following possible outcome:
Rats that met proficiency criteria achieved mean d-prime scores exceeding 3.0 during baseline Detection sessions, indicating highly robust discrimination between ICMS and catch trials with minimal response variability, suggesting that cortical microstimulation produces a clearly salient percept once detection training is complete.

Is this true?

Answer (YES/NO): YES